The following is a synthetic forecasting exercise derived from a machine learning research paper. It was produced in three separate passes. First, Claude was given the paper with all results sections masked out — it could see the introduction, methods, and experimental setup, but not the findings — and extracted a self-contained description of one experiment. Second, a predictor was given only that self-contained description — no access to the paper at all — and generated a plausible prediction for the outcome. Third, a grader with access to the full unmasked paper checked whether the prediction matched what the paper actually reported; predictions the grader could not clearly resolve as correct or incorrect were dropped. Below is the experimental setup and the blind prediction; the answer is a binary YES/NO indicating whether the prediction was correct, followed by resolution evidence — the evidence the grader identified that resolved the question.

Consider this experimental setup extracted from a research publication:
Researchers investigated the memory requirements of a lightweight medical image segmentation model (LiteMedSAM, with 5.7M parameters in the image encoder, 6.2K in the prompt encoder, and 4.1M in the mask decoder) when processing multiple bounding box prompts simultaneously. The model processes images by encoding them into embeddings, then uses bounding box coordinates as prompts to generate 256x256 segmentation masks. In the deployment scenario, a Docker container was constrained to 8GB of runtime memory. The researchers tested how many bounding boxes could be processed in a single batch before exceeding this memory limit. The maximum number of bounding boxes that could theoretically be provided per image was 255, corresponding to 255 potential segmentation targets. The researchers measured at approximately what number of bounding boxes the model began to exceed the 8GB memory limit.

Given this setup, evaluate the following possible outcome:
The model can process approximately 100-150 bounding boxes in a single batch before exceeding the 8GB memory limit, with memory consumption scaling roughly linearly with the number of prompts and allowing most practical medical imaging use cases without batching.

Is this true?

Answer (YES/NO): NO